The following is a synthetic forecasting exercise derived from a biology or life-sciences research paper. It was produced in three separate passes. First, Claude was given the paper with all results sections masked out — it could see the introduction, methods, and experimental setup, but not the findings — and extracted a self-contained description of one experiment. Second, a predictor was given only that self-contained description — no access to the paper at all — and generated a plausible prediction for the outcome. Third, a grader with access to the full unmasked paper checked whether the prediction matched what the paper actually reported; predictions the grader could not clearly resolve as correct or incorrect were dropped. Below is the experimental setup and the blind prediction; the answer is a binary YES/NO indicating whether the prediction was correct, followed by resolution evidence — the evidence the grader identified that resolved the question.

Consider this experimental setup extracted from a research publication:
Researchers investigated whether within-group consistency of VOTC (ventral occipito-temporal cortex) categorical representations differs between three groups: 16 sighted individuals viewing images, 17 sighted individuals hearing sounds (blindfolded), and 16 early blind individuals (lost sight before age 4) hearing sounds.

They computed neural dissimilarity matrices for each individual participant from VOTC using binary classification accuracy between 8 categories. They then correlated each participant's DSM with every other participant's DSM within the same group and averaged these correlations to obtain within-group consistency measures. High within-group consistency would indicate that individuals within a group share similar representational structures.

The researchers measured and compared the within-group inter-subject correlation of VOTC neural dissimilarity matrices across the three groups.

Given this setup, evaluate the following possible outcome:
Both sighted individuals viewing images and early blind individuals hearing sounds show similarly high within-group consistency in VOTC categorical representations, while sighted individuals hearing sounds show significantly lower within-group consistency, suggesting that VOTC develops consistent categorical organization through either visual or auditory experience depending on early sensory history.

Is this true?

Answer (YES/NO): NO